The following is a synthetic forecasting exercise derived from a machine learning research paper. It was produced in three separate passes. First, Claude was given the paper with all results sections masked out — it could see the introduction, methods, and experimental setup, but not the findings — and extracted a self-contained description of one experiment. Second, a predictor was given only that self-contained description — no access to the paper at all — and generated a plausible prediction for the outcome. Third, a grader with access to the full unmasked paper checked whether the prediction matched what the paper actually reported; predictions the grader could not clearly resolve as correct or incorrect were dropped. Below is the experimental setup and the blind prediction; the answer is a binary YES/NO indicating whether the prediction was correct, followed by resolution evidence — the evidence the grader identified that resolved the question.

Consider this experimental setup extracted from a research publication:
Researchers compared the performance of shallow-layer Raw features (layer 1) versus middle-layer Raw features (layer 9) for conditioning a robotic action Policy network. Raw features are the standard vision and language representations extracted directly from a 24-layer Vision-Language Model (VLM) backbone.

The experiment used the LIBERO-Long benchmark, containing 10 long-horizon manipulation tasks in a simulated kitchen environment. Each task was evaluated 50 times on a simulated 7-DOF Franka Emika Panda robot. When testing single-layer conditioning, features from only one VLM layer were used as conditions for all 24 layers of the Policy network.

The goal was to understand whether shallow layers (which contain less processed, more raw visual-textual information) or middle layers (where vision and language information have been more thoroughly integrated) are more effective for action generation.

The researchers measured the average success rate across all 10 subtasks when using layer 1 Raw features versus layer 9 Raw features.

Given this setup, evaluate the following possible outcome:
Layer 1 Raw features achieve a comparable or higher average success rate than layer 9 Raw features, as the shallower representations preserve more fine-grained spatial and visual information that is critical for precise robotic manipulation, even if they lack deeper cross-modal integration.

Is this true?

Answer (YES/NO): NO